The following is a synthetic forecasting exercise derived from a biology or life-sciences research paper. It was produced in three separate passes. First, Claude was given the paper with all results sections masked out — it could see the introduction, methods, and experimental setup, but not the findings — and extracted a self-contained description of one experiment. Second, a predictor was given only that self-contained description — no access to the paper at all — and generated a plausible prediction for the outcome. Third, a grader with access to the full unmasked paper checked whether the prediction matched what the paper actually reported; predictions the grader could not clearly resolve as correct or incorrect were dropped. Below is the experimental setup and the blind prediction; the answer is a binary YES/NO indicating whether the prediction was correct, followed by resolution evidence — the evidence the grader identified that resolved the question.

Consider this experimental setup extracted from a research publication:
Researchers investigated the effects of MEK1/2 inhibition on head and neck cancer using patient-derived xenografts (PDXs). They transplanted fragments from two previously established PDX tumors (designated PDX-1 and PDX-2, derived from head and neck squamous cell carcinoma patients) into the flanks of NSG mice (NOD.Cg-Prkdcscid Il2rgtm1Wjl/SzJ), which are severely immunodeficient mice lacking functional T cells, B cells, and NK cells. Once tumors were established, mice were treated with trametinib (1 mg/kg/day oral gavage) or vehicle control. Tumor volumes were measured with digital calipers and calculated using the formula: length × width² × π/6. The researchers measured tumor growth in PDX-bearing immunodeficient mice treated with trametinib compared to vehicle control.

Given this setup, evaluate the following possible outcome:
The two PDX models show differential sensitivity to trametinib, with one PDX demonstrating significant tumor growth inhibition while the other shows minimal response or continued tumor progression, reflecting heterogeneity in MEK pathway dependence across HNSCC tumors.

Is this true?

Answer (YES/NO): NO